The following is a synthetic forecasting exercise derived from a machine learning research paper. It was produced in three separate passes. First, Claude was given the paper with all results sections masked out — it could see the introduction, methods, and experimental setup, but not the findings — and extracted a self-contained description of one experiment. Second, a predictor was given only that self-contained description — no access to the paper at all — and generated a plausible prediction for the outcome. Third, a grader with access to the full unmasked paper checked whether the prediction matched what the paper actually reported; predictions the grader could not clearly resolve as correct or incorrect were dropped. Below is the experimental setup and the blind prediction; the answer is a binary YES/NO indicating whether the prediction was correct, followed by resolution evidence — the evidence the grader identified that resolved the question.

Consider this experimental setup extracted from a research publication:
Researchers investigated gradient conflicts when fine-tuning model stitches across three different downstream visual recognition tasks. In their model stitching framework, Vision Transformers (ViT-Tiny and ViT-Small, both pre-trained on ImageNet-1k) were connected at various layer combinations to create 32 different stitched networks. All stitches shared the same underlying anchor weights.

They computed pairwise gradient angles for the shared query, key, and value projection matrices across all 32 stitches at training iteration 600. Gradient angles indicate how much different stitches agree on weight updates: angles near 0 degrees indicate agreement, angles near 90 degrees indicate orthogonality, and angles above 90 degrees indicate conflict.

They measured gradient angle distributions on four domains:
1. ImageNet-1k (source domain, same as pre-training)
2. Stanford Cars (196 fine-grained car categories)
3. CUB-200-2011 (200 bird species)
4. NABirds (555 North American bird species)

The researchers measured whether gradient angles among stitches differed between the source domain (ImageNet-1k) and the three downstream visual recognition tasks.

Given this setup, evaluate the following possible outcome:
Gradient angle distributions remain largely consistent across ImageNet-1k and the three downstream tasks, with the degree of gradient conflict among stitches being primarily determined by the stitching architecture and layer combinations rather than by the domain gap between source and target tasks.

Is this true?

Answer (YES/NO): NO